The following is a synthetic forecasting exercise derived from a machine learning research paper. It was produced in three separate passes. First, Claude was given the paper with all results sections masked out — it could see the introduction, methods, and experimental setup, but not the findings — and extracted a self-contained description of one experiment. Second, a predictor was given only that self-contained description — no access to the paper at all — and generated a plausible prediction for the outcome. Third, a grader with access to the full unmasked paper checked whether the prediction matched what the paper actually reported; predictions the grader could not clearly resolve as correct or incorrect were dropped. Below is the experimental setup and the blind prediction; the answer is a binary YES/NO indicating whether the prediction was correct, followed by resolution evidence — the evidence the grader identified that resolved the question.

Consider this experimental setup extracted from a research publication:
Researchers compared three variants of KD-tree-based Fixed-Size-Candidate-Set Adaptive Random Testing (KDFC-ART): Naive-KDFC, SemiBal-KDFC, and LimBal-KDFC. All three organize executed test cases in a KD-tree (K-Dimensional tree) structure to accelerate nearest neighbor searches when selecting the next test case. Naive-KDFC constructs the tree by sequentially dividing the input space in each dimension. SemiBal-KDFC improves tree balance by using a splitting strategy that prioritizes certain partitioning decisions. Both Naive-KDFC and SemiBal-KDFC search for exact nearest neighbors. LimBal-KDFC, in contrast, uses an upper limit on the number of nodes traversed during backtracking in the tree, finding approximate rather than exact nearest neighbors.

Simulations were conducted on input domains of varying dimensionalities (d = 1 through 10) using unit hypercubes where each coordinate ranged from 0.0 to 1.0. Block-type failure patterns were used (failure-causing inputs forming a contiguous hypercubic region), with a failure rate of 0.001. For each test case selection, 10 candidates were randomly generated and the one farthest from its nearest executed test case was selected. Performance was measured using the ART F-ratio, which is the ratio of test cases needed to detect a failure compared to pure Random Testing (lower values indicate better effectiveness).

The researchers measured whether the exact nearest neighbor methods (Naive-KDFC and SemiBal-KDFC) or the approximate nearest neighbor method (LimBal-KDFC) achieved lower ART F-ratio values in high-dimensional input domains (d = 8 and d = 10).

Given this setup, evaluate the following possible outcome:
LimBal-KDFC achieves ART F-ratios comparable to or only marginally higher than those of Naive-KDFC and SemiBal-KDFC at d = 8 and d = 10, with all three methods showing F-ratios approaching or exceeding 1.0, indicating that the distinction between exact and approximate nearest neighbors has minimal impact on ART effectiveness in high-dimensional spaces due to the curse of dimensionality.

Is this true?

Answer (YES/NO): NO